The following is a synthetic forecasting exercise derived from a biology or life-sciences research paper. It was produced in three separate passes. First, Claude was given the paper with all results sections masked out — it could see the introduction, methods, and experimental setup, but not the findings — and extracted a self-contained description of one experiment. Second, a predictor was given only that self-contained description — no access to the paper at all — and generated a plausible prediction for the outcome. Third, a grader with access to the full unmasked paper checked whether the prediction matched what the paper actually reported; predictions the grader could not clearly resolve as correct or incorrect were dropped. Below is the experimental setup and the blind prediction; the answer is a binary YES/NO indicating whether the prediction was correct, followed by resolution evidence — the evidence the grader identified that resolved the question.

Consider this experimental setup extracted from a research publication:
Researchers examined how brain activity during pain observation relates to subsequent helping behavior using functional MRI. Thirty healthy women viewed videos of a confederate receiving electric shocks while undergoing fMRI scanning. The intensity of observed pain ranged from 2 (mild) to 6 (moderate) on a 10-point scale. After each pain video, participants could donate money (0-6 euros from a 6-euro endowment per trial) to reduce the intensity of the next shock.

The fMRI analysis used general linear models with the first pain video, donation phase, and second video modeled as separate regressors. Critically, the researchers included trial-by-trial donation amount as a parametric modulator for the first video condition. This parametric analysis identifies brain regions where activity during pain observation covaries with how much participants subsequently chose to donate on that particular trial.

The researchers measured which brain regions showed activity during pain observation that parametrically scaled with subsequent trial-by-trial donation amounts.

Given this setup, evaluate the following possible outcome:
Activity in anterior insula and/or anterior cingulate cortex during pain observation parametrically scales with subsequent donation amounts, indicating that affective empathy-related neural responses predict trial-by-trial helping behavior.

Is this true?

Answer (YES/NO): YES